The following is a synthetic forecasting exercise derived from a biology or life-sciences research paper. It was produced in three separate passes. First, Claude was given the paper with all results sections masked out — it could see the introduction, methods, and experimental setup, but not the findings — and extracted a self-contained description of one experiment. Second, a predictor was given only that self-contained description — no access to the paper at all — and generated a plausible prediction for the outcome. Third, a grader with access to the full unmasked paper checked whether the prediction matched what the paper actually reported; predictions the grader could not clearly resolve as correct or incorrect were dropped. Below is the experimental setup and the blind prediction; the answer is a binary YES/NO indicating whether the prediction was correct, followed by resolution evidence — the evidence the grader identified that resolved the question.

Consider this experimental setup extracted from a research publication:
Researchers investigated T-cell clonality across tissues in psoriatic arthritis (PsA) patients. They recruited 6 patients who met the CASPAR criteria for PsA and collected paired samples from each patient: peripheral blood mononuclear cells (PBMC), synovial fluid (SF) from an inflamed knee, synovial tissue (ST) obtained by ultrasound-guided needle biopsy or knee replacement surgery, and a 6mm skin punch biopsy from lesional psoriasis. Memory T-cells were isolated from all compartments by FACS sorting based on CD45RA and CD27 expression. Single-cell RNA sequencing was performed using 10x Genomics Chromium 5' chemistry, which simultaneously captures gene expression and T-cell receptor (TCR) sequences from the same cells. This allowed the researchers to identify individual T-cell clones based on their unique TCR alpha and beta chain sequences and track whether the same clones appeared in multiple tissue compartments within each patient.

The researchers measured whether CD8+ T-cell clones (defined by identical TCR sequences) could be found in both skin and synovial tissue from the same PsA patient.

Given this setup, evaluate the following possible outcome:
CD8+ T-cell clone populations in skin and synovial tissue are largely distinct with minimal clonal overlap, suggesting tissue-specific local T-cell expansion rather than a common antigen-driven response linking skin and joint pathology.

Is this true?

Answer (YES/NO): NO